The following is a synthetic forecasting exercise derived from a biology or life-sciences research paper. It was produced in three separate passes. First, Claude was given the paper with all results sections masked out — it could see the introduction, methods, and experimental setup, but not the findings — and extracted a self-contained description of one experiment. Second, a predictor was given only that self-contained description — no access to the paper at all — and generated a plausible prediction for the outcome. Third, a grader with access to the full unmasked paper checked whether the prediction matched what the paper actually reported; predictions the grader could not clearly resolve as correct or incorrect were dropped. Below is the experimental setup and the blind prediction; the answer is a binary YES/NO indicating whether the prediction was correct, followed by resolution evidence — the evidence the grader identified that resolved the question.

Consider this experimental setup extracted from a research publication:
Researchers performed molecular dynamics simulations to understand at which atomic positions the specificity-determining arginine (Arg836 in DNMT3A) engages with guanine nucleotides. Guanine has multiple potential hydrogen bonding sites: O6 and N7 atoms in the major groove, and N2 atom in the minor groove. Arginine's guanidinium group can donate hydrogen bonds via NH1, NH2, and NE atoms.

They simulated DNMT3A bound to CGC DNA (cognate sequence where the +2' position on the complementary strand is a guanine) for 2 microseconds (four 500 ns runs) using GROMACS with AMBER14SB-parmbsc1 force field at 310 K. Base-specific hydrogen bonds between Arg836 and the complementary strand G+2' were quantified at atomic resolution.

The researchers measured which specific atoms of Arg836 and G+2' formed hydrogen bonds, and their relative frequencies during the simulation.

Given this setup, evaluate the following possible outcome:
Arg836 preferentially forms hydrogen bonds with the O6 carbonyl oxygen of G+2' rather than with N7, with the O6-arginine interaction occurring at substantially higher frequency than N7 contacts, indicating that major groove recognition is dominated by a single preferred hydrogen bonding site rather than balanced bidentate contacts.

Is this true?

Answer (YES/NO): NO